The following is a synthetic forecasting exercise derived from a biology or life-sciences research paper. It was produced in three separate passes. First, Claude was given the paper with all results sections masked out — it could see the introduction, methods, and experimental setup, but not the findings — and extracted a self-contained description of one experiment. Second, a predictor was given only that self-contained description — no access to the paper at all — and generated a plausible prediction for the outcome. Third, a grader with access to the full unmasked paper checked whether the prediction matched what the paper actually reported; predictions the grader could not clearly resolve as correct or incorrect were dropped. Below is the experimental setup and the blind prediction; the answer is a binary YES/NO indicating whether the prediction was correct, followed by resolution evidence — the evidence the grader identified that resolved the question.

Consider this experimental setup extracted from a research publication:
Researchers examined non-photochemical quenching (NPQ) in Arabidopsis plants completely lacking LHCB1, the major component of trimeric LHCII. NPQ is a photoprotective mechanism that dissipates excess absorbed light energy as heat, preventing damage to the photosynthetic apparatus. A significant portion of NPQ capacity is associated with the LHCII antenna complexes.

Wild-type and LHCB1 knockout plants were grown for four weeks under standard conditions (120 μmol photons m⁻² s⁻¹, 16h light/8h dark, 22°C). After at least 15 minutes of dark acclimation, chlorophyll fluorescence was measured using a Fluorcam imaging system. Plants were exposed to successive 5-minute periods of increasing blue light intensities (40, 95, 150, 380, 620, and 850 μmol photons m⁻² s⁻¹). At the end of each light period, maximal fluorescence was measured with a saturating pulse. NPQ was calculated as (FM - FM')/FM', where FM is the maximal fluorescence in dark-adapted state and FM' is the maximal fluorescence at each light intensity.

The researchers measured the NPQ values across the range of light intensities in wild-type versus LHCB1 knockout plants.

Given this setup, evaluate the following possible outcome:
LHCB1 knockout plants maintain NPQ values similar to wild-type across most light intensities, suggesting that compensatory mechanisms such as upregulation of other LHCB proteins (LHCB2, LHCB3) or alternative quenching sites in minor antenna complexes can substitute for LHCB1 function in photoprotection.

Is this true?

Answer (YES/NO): NO